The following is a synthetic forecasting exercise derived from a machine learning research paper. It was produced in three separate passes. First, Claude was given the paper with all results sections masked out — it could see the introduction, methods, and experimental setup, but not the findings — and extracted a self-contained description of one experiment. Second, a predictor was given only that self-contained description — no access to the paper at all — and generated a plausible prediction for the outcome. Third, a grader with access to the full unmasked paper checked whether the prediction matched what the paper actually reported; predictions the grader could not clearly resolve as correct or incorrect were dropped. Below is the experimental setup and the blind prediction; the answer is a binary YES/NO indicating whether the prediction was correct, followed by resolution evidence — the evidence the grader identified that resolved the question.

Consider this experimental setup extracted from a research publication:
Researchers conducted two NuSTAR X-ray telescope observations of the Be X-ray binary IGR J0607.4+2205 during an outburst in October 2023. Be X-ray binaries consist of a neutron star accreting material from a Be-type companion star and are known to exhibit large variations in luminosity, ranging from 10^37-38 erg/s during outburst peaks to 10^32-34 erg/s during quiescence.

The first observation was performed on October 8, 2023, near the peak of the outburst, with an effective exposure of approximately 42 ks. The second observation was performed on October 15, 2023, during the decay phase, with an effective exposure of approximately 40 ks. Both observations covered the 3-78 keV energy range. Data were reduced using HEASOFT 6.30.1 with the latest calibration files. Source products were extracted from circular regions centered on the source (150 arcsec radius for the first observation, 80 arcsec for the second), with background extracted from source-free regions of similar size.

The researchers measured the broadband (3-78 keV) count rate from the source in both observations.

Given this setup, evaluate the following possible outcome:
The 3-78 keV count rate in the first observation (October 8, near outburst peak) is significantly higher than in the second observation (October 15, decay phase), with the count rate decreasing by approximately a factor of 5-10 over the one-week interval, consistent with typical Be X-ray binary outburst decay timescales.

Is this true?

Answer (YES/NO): NO